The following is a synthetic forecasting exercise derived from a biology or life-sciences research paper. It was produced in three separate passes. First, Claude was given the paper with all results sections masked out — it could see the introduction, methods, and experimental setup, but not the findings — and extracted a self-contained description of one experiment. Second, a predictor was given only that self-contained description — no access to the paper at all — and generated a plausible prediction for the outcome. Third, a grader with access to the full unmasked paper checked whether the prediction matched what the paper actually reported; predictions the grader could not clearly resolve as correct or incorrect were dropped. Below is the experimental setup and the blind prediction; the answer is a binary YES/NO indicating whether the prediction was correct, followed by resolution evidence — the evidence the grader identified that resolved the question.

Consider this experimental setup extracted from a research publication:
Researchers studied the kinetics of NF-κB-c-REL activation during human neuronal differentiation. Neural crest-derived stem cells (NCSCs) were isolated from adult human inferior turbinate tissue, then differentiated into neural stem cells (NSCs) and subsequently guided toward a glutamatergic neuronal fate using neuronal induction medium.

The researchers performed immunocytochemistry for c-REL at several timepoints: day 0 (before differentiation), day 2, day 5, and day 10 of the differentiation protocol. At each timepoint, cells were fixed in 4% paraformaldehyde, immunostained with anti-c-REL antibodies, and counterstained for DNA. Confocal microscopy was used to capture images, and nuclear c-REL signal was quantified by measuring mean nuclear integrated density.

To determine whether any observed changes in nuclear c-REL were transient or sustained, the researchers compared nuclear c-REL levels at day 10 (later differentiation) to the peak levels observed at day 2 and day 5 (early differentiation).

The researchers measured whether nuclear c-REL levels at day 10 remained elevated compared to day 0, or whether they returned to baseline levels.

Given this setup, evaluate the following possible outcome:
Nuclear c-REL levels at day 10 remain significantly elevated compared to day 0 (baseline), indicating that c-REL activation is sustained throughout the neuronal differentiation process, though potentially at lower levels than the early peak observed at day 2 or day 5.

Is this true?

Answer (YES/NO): NO